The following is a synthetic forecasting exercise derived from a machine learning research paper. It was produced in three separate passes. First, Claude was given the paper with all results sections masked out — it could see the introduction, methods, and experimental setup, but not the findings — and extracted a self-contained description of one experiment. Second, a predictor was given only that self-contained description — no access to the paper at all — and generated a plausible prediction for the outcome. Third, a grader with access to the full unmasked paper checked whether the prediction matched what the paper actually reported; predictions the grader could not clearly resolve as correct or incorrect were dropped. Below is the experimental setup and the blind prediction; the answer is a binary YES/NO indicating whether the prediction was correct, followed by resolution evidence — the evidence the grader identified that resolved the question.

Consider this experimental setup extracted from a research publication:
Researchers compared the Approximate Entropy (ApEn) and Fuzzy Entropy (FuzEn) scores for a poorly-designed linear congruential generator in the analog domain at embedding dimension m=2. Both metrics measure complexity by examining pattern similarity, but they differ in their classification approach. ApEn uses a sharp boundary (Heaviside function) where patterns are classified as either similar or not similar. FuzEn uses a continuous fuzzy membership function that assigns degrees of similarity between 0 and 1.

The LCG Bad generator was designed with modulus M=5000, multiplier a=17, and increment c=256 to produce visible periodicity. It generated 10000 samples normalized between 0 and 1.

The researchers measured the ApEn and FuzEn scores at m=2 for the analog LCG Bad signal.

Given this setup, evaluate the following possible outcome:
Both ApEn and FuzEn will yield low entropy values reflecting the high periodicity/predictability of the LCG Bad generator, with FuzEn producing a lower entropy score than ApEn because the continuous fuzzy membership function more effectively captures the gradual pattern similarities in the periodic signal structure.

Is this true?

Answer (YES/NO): YES